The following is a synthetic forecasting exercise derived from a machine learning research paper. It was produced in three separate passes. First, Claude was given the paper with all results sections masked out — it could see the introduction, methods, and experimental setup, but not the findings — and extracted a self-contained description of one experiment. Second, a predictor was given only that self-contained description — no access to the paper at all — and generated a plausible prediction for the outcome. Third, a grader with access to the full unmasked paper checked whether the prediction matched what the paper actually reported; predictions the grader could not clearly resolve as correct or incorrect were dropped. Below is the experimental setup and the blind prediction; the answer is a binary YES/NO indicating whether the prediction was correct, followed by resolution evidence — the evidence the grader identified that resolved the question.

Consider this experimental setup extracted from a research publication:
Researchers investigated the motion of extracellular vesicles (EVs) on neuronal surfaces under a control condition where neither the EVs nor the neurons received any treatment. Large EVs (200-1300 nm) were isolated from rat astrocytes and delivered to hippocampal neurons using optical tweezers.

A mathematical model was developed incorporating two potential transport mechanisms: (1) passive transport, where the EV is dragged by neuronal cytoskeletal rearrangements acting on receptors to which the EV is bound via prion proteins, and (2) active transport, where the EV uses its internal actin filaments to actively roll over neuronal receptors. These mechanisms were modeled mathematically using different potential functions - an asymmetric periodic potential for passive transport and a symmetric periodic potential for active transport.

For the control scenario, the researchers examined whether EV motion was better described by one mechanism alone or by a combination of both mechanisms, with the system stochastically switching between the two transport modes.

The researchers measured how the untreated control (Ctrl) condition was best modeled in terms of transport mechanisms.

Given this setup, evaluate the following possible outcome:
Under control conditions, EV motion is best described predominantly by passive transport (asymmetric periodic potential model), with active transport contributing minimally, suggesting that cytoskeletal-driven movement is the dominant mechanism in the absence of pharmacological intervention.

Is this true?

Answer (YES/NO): NO